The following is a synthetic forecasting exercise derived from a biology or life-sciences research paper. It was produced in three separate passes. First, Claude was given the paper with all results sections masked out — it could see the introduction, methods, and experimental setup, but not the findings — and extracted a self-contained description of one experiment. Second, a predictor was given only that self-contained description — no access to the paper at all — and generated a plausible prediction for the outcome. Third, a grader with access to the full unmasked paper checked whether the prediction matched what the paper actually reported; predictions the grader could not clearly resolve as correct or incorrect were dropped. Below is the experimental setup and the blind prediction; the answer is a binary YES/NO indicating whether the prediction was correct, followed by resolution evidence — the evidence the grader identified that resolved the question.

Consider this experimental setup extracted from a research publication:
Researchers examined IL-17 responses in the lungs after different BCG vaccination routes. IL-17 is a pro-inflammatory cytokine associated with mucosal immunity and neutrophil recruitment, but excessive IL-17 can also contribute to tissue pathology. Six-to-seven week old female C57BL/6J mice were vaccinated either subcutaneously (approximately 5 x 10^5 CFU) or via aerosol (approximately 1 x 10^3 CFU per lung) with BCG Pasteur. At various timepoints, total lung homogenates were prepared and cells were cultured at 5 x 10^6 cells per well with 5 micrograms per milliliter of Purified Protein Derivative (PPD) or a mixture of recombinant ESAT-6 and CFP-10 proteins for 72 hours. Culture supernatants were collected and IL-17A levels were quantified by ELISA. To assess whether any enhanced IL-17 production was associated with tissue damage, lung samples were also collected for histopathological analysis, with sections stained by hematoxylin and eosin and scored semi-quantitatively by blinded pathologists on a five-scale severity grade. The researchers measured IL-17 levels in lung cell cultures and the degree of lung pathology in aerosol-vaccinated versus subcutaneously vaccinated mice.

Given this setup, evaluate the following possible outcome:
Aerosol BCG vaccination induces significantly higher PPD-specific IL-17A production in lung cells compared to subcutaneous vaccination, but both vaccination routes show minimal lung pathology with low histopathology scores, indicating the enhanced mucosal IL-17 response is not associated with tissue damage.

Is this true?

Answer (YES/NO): YES